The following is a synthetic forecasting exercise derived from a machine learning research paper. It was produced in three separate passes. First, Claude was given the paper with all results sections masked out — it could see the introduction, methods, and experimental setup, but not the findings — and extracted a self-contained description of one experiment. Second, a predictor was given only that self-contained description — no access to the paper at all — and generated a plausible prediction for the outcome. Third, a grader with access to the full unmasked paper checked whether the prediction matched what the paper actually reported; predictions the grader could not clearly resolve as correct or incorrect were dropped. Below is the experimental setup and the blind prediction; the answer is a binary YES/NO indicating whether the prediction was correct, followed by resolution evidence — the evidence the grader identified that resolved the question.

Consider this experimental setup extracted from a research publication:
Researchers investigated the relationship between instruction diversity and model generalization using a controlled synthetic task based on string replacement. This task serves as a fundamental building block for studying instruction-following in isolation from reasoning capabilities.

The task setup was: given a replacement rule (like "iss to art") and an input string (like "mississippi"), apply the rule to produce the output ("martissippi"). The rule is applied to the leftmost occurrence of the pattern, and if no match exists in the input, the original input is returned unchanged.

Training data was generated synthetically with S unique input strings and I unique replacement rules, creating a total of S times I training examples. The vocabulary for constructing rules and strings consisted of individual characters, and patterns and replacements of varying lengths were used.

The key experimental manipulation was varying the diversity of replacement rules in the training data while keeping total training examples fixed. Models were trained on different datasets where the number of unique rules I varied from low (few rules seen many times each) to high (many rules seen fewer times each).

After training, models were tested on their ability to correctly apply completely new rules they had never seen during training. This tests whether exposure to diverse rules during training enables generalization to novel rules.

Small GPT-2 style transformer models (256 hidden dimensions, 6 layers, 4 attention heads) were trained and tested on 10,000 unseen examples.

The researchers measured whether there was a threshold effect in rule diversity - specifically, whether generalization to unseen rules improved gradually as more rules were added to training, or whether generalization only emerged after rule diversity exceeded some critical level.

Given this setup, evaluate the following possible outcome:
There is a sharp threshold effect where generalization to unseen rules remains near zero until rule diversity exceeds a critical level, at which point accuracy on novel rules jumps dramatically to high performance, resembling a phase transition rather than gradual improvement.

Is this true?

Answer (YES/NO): YES